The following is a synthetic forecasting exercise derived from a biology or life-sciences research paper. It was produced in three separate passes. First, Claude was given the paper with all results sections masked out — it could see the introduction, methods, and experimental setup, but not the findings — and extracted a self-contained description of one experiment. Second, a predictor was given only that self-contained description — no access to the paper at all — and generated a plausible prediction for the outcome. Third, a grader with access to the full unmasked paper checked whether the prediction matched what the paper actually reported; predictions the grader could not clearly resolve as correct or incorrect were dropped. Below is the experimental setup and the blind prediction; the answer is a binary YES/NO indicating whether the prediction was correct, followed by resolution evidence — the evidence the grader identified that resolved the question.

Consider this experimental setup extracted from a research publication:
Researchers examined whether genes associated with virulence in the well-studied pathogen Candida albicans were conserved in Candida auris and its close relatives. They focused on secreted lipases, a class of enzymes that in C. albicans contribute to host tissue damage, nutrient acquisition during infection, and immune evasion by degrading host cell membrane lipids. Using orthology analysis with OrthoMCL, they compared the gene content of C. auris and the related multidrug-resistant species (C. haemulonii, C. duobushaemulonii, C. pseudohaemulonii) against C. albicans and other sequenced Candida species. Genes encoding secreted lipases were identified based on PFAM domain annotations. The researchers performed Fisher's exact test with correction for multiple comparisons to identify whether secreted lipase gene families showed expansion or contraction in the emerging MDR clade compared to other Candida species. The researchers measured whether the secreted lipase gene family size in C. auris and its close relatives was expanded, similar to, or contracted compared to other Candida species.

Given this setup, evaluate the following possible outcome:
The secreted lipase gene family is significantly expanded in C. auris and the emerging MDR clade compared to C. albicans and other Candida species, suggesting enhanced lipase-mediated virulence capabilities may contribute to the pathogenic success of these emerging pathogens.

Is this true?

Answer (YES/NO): NO